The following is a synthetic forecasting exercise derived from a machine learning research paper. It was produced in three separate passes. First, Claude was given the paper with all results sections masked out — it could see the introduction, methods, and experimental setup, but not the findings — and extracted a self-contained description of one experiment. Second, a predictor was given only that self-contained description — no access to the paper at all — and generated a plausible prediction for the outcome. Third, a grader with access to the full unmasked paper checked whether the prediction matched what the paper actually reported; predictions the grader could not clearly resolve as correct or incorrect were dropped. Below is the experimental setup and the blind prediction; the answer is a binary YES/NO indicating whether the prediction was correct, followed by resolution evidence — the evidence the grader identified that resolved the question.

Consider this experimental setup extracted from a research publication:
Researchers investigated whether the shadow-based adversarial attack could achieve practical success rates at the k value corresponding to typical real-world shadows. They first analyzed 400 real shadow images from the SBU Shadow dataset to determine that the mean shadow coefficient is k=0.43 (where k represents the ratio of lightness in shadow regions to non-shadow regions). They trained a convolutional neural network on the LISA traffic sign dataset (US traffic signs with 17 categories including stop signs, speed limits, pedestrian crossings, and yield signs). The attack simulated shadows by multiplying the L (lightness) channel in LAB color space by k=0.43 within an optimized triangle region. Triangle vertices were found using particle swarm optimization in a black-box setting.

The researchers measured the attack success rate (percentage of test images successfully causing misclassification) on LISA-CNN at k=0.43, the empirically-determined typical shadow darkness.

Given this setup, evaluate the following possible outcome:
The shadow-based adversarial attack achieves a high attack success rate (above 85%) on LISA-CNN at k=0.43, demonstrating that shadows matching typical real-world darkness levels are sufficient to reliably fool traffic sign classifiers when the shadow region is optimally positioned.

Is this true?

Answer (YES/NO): YES